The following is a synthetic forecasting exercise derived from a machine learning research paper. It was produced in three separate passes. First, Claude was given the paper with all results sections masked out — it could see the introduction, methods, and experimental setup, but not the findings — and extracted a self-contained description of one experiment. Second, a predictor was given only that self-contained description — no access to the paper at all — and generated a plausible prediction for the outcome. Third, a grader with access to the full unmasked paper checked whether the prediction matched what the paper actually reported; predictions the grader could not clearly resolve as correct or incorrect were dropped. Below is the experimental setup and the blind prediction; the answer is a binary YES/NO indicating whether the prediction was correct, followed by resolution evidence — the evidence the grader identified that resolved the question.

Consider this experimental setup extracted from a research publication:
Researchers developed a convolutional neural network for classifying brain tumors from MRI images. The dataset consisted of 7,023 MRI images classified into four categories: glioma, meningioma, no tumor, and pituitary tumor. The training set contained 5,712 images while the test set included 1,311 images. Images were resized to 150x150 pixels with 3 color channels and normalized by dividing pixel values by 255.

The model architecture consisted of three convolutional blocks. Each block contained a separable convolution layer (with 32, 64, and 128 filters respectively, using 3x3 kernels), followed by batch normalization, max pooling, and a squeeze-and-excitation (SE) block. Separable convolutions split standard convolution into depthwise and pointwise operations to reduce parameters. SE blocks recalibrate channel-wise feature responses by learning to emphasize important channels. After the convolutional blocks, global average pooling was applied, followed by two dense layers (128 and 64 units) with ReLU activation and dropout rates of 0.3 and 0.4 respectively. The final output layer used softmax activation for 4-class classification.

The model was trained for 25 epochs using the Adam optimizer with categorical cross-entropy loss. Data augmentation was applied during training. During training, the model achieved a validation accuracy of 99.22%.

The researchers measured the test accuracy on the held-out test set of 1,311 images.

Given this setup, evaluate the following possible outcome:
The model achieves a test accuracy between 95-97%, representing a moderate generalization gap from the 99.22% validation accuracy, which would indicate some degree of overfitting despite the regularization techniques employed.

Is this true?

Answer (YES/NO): NO